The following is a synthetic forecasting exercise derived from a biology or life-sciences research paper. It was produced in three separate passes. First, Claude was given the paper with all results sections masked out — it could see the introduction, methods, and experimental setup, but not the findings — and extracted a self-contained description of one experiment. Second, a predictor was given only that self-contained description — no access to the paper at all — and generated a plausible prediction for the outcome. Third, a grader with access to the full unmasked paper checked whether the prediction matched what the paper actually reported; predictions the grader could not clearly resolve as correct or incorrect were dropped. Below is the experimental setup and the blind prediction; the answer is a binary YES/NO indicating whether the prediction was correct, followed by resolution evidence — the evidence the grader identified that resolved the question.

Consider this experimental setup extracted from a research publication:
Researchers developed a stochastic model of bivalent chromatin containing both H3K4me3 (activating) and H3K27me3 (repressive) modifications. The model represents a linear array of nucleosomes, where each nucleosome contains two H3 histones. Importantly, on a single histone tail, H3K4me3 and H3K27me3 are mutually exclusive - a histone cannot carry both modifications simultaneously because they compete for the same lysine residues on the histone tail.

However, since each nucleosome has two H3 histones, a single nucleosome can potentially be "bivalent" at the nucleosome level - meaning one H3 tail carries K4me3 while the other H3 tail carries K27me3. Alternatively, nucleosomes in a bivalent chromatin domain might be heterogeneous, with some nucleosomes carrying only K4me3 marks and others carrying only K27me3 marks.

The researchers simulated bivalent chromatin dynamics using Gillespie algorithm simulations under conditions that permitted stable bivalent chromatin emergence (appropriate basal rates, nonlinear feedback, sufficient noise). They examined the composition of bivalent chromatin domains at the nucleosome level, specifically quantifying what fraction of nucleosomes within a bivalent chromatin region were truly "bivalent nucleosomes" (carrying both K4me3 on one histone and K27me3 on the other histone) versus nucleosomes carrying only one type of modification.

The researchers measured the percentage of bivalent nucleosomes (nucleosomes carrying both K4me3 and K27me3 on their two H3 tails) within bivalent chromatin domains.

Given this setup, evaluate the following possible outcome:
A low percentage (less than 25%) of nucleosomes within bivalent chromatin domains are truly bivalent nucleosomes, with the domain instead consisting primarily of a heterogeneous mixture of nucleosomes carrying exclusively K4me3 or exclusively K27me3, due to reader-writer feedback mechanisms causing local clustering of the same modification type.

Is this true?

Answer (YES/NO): NO